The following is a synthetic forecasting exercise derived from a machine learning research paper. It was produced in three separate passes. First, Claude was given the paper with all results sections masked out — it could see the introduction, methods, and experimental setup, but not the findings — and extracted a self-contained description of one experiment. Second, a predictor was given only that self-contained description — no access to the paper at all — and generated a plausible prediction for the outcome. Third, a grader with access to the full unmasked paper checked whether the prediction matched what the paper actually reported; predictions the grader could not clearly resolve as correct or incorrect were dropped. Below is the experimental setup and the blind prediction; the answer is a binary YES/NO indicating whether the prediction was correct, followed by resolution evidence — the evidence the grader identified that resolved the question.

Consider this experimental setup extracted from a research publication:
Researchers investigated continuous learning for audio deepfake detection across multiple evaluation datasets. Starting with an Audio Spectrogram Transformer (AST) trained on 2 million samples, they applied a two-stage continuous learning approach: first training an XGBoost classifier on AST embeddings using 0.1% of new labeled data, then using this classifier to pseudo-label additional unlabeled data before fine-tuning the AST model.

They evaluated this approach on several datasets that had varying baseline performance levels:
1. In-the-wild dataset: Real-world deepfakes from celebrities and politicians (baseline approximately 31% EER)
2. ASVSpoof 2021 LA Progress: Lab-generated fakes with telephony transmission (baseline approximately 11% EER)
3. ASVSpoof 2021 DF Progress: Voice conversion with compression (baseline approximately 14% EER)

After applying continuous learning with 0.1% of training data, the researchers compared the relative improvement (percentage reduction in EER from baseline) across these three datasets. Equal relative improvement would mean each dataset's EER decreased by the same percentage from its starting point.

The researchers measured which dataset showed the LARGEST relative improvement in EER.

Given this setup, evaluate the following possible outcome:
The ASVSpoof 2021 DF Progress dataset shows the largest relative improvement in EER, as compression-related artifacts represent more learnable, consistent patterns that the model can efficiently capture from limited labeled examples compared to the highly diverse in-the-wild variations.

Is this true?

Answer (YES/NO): YES